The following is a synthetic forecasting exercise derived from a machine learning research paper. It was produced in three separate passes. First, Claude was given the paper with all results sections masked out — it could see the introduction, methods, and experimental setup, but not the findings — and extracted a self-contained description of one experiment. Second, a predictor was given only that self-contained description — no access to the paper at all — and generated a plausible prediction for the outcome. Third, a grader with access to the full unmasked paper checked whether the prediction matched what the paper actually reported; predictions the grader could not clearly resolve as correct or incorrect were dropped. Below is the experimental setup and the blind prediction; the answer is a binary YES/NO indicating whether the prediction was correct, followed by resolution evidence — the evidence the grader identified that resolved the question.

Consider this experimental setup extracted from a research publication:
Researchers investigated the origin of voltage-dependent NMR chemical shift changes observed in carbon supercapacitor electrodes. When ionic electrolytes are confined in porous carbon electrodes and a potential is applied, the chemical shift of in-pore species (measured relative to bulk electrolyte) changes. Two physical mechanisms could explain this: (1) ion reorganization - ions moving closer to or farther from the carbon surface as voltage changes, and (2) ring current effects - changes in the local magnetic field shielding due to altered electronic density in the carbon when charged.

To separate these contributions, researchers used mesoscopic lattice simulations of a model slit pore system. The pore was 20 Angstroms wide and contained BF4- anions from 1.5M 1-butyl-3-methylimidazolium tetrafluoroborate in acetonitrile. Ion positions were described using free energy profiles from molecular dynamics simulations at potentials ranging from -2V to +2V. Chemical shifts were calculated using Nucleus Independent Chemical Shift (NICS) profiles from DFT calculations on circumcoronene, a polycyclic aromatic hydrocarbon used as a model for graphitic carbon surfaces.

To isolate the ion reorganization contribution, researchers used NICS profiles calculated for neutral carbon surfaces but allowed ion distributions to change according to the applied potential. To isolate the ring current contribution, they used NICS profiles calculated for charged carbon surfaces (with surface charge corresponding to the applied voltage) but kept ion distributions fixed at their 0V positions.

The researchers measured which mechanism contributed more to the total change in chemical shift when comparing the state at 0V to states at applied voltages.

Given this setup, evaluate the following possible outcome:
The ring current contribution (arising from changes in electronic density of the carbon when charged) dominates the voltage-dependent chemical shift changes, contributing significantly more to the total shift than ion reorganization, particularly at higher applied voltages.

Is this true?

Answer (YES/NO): YES